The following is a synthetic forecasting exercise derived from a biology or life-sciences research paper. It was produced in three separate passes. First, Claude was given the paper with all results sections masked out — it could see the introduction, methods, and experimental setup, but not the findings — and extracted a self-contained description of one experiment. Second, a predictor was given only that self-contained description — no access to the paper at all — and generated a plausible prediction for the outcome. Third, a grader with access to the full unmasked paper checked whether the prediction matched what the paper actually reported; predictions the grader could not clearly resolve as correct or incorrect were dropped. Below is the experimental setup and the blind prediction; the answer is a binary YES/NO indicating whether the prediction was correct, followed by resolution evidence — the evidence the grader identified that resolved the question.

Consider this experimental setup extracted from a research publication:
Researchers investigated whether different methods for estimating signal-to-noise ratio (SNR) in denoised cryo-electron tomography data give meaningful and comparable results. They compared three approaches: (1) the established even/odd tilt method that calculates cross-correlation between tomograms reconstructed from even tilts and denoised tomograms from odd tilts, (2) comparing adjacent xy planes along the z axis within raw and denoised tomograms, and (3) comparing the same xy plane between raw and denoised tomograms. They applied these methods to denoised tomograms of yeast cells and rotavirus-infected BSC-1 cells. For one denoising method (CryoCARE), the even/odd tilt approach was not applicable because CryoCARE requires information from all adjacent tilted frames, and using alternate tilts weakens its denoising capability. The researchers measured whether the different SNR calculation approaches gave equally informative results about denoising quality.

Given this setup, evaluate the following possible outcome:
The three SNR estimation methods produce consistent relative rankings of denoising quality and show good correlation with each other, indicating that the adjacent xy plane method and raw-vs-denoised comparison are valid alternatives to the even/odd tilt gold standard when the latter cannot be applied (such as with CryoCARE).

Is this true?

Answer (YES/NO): NO